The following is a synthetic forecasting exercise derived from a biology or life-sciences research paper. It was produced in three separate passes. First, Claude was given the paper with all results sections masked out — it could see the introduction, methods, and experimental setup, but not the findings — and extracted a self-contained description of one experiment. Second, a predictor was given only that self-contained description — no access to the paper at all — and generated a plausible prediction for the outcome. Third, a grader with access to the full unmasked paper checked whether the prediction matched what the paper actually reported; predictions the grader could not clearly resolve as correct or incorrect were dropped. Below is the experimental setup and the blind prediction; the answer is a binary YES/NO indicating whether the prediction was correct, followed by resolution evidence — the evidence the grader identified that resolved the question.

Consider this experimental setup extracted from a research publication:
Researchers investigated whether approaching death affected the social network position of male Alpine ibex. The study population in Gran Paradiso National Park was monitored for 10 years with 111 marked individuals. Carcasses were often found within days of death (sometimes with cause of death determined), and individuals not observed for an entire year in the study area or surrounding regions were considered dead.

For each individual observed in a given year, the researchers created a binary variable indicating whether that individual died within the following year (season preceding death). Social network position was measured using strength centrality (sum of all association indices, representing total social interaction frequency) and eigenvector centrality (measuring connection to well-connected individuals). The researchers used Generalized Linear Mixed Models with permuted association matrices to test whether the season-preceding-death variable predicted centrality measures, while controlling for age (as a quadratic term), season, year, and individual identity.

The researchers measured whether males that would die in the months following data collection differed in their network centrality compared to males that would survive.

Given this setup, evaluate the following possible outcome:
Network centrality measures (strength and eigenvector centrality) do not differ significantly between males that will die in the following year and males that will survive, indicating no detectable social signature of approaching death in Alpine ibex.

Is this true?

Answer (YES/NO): NO